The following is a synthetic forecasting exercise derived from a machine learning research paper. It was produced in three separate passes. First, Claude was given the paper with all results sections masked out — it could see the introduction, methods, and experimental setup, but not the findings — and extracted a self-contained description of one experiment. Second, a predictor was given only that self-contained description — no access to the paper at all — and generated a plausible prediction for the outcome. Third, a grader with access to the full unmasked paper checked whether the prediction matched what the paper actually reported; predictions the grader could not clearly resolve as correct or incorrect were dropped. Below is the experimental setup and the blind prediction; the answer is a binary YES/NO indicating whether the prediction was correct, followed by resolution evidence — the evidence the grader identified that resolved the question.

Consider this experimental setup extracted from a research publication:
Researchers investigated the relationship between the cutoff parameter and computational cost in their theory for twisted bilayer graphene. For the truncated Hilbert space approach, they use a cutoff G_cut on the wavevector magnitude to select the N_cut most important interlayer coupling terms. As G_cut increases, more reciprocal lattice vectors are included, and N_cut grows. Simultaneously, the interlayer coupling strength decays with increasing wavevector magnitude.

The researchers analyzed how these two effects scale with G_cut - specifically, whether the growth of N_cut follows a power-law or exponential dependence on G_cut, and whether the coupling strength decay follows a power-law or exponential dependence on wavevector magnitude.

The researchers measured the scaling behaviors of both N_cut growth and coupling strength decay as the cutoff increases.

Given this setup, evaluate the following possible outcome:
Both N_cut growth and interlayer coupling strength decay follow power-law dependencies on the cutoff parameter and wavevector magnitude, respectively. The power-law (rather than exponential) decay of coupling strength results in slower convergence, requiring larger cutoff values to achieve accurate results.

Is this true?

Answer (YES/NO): NO